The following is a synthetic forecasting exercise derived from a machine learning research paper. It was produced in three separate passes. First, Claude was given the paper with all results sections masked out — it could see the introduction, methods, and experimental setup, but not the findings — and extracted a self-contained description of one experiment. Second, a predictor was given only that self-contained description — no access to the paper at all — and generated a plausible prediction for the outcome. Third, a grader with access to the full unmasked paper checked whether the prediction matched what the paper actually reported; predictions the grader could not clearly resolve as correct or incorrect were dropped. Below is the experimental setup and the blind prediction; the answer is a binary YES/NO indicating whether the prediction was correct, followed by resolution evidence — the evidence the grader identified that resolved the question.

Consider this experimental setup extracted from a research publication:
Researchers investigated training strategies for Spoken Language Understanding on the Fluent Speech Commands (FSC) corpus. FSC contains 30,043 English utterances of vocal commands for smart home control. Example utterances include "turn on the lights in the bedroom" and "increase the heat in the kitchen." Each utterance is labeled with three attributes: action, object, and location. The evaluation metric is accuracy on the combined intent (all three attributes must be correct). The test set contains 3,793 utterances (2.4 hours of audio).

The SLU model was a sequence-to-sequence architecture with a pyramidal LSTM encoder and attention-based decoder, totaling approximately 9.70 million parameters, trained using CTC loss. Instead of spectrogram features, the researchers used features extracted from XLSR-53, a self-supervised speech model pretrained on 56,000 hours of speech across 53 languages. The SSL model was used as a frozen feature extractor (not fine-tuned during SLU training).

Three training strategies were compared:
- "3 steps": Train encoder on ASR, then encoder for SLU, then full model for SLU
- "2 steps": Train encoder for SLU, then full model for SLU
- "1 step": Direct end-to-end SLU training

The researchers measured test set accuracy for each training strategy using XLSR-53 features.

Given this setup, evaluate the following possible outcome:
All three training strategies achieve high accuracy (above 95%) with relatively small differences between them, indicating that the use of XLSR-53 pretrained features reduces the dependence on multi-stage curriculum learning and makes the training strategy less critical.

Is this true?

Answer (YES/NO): YES